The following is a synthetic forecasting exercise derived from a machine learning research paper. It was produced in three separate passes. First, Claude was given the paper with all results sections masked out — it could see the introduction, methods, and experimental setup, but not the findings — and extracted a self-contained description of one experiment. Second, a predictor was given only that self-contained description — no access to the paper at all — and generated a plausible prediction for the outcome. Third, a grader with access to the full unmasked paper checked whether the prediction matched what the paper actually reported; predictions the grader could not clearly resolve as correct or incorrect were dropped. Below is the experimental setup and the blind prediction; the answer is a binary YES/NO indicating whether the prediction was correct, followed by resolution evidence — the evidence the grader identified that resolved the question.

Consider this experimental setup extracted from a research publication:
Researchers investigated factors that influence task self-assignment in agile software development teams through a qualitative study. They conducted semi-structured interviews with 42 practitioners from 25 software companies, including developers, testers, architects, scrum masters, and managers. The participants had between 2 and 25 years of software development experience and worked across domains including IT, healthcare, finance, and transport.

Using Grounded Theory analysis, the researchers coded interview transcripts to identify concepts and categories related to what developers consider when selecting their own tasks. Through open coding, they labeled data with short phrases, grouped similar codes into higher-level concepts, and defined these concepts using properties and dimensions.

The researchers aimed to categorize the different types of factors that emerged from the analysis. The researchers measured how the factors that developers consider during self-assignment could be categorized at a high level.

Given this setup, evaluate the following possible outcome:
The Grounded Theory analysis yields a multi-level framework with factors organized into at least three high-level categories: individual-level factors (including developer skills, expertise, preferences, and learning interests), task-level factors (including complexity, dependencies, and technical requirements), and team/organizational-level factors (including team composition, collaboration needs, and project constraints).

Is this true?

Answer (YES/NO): NO